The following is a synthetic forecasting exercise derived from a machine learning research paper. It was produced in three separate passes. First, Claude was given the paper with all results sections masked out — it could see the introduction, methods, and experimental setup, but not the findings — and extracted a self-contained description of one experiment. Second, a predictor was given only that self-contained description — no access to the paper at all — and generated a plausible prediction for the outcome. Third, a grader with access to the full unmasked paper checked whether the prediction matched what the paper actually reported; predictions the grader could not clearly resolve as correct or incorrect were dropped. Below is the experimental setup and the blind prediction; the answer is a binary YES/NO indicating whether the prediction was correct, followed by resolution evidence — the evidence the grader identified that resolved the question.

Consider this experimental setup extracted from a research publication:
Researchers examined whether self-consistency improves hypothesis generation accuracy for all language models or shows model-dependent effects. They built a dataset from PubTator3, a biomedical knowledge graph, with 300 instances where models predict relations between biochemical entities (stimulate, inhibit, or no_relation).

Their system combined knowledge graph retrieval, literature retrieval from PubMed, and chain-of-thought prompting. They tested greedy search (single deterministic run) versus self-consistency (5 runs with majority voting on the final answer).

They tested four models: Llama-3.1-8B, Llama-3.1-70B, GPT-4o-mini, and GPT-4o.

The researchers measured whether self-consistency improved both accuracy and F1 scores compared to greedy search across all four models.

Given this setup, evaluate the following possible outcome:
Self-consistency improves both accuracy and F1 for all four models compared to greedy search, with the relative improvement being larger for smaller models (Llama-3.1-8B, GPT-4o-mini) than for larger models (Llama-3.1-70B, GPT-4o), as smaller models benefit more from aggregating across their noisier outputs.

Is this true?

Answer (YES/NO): NO